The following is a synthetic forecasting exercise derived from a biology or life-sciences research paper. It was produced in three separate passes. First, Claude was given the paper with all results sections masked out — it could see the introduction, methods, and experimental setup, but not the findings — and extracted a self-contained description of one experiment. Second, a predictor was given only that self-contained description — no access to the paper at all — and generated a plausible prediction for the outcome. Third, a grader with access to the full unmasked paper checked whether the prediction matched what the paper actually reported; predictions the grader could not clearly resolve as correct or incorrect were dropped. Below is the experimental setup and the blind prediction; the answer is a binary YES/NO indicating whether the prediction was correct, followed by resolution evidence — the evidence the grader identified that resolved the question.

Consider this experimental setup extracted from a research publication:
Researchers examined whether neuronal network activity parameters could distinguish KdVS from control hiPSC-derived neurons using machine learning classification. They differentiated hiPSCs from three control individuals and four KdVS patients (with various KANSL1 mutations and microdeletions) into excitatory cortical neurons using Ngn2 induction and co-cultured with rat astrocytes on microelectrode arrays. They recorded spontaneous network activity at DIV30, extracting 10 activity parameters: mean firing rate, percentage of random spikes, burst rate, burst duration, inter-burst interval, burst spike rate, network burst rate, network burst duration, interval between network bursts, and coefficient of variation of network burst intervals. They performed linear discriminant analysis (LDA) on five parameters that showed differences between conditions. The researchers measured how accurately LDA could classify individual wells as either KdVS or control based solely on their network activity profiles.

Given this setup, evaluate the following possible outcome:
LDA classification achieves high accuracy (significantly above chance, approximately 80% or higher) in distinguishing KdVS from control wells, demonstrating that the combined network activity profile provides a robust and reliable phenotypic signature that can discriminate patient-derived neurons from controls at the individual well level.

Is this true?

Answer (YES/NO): YES